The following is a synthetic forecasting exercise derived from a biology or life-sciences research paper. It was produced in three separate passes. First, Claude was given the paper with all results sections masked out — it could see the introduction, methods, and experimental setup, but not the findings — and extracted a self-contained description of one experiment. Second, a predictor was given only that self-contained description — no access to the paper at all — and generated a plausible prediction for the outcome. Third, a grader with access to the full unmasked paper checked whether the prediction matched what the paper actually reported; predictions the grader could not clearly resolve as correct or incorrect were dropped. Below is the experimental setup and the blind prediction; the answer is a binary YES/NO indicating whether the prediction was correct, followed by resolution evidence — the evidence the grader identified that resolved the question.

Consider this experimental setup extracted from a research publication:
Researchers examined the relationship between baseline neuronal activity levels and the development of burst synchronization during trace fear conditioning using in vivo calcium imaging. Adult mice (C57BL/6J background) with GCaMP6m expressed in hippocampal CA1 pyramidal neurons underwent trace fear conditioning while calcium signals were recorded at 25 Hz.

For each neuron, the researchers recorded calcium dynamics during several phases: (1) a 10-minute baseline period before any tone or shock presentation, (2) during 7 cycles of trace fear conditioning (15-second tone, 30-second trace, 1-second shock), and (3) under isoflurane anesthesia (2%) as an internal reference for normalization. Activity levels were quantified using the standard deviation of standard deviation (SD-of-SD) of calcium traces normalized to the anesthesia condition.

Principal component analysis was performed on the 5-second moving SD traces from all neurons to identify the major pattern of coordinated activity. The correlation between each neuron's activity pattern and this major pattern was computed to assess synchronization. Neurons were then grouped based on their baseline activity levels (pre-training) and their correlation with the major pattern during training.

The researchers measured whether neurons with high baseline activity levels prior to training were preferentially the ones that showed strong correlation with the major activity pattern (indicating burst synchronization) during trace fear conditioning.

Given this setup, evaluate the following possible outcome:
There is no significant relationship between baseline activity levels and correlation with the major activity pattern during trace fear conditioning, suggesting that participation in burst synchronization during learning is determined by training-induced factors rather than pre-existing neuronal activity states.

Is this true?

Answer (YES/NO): NO